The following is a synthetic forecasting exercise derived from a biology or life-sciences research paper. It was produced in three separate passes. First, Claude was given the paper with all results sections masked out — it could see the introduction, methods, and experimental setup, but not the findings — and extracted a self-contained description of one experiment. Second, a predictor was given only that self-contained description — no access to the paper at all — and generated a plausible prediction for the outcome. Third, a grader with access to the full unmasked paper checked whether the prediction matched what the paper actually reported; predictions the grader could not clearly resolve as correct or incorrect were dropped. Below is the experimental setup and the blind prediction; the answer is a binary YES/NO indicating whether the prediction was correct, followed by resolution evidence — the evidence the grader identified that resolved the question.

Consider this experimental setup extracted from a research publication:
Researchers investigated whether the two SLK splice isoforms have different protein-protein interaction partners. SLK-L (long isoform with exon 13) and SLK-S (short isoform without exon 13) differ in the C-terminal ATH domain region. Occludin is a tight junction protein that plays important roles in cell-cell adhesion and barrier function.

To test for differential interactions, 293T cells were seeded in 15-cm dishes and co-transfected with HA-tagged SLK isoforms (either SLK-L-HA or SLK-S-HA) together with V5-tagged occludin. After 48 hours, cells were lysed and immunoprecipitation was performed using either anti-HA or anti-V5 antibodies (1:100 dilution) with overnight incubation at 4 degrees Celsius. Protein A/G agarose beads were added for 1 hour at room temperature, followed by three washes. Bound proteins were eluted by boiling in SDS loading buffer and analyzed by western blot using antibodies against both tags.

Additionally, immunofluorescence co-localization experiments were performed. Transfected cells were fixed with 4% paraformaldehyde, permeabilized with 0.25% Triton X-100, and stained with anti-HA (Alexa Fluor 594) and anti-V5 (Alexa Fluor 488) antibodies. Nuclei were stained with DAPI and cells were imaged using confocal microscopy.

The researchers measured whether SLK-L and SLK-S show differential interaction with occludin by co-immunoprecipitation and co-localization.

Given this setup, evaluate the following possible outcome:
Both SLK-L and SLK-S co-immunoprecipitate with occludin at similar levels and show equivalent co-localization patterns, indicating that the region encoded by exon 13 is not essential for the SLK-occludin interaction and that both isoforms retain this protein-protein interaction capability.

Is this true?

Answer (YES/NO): NO